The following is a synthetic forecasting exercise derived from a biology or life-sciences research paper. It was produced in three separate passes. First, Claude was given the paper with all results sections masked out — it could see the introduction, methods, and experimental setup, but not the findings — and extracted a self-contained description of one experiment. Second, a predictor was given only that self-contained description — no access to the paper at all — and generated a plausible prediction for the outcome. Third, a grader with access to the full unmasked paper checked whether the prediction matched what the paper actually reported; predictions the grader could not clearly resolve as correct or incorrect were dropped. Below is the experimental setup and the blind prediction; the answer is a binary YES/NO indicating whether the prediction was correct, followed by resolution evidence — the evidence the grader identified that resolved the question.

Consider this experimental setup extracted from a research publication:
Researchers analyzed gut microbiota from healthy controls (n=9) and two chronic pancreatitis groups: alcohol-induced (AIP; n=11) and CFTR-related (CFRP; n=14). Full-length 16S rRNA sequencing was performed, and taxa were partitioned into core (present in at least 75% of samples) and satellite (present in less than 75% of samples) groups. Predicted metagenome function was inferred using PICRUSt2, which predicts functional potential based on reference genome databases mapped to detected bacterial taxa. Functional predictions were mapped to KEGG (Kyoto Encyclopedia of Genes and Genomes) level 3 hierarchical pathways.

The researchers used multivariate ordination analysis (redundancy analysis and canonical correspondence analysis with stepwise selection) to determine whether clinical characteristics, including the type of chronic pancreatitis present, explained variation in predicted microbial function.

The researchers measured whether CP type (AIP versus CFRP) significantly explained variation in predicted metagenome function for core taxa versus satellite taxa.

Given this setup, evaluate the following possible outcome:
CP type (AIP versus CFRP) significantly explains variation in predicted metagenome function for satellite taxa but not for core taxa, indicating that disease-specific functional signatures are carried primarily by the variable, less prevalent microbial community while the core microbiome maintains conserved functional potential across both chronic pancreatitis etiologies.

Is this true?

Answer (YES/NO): NO